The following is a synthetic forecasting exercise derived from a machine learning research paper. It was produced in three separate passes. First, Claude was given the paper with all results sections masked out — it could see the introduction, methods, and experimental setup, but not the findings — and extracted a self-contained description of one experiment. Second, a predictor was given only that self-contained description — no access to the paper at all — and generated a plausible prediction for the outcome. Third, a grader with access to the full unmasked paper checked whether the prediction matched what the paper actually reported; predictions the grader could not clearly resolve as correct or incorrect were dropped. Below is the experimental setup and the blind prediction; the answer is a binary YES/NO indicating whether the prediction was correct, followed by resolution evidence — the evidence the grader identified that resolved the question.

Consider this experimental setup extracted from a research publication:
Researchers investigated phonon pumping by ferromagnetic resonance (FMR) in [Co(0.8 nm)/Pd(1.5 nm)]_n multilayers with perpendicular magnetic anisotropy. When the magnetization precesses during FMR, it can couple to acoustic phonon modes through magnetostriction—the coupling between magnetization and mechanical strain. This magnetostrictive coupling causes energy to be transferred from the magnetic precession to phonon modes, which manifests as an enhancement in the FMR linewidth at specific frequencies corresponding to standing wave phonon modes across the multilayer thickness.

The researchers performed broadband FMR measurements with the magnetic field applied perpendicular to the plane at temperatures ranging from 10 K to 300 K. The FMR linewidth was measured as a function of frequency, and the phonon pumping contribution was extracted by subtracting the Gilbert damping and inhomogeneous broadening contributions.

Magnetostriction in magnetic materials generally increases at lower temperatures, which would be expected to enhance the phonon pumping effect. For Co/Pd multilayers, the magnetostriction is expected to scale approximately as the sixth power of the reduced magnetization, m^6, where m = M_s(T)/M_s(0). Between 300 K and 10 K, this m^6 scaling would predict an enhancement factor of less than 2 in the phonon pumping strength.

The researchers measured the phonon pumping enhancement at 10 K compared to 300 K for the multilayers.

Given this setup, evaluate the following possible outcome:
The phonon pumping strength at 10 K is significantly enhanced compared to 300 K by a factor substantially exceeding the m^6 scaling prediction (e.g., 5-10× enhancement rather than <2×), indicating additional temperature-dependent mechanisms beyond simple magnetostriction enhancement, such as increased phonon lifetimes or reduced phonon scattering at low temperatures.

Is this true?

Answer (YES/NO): NO